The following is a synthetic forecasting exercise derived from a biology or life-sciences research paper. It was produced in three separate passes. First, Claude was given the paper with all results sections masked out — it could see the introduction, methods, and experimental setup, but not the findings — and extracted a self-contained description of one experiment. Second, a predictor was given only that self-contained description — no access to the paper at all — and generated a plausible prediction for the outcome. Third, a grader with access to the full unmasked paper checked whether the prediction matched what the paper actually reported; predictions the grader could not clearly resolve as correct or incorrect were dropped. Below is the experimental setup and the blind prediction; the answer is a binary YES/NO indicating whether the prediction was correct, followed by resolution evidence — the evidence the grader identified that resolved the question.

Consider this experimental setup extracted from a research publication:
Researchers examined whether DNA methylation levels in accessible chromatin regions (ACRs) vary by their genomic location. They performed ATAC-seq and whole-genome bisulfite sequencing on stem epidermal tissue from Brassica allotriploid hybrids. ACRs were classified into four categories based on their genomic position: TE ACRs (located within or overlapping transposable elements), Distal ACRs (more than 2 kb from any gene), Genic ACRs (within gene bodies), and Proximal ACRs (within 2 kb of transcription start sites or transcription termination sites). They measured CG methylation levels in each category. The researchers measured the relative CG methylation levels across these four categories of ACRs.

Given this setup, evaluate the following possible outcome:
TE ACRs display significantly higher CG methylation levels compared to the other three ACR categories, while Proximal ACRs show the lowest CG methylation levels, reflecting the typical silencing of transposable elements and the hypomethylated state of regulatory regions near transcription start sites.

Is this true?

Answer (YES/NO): YES